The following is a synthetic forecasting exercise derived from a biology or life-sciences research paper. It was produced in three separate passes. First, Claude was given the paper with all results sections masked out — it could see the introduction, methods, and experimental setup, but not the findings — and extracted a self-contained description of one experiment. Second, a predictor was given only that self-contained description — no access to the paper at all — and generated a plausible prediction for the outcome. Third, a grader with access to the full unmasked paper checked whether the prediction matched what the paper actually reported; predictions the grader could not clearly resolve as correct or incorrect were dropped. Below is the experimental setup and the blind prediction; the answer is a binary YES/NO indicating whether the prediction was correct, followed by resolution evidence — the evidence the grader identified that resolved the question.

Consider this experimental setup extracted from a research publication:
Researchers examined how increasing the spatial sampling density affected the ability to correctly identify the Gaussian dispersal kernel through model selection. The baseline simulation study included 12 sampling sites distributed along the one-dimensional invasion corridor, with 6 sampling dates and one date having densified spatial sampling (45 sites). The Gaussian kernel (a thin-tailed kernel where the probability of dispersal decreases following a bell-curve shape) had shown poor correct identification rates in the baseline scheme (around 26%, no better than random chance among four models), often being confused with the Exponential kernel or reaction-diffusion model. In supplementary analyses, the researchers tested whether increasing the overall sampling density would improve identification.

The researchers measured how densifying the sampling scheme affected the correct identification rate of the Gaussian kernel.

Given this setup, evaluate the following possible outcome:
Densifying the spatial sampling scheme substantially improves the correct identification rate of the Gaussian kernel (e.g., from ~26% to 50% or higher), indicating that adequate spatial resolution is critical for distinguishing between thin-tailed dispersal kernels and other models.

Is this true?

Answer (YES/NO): YES